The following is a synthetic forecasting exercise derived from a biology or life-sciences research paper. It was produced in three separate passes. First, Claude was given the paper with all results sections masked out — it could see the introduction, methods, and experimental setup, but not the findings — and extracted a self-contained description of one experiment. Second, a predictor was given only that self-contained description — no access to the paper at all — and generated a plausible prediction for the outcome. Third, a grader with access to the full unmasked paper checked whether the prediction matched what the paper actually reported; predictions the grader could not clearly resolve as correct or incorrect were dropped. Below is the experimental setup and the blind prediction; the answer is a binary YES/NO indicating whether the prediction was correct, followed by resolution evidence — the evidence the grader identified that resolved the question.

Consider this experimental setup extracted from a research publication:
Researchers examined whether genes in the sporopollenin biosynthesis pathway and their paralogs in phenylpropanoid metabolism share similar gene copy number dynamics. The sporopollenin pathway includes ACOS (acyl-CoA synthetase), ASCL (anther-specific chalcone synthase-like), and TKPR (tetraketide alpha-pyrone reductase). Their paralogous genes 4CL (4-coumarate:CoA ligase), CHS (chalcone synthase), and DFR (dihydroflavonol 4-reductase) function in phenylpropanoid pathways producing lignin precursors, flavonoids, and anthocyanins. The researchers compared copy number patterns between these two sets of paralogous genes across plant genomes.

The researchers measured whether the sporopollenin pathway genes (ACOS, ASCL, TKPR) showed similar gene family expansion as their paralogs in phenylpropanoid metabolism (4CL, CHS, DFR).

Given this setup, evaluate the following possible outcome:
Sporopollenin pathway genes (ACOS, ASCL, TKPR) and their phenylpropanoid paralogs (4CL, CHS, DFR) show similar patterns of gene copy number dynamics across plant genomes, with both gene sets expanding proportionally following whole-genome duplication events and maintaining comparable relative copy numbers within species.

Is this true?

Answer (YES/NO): NO